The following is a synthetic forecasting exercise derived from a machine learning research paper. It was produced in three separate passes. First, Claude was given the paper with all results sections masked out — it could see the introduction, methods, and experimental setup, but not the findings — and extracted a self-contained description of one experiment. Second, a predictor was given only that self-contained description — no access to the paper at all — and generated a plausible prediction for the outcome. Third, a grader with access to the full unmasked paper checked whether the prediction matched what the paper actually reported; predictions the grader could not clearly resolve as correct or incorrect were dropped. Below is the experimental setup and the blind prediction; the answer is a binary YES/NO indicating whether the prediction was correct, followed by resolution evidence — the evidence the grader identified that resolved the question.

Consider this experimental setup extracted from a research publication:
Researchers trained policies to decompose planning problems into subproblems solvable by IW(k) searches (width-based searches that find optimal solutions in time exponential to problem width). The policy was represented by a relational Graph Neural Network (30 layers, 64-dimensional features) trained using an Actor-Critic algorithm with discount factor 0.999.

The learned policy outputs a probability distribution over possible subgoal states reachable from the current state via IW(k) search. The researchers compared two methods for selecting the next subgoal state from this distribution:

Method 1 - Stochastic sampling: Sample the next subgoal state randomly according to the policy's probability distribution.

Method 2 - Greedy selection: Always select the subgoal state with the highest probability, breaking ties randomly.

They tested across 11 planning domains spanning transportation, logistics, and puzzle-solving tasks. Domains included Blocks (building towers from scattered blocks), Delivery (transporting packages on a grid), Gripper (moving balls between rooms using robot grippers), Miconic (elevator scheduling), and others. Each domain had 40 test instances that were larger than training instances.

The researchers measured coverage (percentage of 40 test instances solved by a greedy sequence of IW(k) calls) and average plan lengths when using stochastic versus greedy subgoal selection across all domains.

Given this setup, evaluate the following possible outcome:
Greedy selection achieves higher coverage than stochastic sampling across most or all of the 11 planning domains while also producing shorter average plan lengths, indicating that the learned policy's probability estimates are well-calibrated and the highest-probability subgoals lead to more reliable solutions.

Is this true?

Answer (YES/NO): NO